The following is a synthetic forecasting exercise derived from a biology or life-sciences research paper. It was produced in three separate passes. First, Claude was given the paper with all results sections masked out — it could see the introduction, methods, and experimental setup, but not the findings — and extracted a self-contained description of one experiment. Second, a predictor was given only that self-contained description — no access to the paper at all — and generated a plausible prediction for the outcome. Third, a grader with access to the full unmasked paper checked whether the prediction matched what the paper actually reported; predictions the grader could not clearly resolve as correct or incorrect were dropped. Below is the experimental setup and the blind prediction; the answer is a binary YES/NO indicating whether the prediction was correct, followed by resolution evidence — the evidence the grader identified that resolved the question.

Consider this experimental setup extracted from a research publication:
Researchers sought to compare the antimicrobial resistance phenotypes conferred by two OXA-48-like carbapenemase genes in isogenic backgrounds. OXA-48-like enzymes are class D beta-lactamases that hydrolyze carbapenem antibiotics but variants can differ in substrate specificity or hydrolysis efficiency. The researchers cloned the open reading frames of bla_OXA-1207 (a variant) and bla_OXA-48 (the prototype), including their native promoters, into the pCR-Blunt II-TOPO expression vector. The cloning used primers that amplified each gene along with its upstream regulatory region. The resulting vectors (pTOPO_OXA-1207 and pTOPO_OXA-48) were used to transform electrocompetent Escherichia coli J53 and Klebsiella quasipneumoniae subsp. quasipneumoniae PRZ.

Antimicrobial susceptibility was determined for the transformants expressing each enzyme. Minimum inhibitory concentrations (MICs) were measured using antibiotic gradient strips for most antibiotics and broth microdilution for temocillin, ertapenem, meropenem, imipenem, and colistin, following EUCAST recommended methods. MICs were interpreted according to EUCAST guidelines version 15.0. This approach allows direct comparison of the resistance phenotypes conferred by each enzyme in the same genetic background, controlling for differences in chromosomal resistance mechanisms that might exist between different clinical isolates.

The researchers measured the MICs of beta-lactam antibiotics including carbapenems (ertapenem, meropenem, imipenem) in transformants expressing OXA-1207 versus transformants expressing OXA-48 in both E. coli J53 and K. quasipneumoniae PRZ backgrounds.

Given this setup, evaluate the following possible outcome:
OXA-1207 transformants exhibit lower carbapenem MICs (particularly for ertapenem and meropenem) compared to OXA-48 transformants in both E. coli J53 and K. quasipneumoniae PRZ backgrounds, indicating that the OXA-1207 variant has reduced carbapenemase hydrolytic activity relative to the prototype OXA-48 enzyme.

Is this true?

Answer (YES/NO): NO